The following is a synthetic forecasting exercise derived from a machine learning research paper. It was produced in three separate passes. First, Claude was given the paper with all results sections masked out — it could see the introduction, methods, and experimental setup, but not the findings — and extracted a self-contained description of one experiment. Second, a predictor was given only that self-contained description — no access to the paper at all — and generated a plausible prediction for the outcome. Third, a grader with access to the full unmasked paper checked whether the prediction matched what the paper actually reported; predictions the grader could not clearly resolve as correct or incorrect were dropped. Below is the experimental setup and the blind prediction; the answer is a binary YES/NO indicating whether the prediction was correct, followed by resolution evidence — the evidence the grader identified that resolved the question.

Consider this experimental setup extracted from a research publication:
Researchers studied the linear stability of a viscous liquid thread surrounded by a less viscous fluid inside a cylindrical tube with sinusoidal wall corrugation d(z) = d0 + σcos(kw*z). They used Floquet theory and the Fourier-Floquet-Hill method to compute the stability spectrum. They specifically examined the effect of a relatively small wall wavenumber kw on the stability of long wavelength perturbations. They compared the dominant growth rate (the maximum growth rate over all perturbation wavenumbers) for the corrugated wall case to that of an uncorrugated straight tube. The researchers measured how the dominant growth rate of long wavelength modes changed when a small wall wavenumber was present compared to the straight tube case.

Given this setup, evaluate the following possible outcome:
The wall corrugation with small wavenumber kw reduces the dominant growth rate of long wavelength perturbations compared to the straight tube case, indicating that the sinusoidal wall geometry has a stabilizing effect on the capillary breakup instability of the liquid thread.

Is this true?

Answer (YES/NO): NO